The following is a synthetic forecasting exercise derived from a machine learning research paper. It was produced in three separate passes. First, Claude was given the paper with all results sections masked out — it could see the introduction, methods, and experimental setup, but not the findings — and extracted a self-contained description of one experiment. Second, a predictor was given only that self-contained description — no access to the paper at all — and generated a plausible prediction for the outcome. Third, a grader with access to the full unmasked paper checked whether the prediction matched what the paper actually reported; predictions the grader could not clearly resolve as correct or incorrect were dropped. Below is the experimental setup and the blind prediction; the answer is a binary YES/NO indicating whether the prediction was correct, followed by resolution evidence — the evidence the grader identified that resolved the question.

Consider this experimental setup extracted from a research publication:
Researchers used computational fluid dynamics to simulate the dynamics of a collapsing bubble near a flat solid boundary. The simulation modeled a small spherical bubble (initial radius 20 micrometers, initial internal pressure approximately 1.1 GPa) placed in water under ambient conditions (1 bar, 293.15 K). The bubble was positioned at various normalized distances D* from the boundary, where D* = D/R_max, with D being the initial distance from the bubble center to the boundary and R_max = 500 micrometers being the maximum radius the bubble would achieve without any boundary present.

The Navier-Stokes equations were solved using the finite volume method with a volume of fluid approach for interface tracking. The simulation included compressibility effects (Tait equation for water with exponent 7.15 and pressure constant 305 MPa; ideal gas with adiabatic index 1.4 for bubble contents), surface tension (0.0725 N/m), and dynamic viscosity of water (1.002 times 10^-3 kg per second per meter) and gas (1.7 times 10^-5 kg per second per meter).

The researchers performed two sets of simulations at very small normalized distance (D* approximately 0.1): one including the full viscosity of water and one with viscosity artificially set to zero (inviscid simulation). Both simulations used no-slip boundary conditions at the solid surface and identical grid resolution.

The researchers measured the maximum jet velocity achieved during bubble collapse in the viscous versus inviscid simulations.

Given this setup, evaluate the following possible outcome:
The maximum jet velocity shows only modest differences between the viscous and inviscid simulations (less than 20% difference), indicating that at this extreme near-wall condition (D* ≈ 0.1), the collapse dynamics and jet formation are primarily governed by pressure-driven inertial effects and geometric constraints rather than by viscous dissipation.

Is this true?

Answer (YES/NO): NO